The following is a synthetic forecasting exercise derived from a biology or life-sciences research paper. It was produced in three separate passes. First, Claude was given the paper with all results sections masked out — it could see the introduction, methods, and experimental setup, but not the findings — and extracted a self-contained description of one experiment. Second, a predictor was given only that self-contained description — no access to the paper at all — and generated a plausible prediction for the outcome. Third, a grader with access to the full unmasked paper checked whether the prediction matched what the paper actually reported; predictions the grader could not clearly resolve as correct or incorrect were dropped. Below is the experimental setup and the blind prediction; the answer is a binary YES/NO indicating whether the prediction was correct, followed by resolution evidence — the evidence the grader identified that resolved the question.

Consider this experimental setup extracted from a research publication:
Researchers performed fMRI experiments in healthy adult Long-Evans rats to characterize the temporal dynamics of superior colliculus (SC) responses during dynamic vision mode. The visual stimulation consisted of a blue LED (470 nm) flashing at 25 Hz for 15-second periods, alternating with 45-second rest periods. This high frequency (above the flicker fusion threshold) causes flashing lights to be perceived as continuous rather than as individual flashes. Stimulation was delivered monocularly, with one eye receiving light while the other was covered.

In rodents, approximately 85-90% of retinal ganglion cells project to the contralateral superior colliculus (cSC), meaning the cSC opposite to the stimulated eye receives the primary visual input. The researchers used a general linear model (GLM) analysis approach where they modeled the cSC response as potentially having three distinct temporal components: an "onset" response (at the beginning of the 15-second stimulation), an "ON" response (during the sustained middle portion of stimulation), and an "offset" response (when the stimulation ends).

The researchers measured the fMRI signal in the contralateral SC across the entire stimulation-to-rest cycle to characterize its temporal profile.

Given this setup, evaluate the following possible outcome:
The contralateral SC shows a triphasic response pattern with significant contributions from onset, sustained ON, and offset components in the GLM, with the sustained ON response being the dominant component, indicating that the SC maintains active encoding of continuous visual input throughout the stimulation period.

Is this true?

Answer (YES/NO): NO